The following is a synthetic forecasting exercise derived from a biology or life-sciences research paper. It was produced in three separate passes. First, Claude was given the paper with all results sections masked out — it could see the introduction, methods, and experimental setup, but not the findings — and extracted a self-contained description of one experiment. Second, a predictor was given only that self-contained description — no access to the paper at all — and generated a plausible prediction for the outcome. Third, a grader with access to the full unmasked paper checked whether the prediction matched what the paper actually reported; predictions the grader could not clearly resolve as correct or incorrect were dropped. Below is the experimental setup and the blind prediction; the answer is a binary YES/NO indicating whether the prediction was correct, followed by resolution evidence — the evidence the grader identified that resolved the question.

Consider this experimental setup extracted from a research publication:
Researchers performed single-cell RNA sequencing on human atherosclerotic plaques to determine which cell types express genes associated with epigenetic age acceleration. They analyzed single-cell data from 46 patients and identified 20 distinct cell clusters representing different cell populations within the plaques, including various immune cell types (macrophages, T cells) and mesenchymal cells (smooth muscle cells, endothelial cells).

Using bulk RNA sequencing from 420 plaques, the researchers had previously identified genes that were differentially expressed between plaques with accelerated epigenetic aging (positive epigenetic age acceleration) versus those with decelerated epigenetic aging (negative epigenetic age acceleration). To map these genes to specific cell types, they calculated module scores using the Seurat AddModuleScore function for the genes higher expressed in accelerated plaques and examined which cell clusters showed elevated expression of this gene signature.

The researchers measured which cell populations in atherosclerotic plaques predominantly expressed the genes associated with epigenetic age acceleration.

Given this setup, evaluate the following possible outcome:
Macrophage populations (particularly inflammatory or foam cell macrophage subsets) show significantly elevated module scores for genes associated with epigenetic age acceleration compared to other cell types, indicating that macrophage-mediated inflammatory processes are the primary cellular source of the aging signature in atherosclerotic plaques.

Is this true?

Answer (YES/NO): NO